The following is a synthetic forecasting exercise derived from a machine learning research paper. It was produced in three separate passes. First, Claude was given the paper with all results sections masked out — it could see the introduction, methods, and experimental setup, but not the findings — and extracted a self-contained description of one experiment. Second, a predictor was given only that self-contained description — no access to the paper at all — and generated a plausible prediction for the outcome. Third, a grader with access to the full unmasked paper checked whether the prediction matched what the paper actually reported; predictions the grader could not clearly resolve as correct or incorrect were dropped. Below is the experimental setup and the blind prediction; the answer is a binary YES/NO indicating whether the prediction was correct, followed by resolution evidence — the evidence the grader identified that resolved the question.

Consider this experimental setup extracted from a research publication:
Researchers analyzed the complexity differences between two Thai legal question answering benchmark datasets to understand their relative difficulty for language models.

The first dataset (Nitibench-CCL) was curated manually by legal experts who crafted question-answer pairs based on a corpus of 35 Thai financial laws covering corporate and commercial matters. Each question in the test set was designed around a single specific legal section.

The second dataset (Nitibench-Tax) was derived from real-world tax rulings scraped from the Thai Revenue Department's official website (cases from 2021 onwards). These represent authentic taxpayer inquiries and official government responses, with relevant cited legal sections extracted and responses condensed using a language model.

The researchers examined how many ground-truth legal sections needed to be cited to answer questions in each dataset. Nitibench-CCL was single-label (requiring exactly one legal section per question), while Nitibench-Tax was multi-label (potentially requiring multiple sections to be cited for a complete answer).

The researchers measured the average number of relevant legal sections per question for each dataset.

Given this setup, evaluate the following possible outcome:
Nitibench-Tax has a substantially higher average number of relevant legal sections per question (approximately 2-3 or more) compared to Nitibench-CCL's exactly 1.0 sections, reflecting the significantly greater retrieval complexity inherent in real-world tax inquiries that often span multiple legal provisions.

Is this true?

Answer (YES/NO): YES